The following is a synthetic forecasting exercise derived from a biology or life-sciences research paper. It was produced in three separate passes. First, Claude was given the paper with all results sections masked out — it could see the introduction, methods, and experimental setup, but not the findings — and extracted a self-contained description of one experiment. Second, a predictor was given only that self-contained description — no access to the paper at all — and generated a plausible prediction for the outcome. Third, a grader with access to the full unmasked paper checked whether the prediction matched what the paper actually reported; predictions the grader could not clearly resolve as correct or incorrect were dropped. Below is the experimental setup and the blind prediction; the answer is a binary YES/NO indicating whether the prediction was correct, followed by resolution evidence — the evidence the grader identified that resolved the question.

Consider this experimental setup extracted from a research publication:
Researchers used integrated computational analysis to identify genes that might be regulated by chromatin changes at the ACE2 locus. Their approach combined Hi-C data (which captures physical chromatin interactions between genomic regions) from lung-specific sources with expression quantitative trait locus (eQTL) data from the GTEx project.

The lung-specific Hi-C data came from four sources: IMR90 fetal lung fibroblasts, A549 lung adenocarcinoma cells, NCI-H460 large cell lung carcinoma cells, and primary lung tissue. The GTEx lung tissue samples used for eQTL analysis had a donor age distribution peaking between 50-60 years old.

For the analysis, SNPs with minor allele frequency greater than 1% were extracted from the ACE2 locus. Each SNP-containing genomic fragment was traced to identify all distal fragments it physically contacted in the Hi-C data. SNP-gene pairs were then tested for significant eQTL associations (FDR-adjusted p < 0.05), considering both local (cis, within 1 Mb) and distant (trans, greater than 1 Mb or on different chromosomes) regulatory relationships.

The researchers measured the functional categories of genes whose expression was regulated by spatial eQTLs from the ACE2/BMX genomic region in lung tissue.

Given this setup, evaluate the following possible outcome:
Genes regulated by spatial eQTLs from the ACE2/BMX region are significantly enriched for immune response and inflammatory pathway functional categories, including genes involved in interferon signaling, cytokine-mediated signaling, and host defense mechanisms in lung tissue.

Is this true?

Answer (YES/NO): NO